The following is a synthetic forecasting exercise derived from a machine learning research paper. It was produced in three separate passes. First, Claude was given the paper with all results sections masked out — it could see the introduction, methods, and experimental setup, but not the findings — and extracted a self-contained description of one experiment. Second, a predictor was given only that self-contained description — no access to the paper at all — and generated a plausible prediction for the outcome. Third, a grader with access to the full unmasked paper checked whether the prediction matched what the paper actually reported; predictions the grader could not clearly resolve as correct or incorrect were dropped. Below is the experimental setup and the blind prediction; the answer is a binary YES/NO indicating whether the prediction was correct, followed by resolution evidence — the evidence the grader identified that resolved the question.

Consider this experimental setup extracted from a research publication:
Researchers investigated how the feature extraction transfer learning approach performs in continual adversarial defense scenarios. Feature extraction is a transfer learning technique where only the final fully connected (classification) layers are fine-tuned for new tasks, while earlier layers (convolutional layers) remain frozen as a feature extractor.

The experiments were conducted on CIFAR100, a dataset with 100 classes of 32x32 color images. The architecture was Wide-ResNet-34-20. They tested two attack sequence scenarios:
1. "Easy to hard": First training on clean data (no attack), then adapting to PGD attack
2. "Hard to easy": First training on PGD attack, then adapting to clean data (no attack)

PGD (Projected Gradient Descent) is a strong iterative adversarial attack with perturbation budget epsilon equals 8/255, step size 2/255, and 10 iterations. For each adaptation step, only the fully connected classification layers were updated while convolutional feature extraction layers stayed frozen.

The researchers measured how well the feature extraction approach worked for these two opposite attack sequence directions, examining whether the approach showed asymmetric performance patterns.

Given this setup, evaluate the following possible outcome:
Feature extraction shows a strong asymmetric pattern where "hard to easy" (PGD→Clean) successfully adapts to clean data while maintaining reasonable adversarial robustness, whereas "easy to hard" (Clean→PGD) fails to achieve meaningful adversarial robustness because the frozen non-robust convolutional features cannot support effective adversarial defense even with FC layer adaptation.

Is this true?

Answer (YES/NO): YES